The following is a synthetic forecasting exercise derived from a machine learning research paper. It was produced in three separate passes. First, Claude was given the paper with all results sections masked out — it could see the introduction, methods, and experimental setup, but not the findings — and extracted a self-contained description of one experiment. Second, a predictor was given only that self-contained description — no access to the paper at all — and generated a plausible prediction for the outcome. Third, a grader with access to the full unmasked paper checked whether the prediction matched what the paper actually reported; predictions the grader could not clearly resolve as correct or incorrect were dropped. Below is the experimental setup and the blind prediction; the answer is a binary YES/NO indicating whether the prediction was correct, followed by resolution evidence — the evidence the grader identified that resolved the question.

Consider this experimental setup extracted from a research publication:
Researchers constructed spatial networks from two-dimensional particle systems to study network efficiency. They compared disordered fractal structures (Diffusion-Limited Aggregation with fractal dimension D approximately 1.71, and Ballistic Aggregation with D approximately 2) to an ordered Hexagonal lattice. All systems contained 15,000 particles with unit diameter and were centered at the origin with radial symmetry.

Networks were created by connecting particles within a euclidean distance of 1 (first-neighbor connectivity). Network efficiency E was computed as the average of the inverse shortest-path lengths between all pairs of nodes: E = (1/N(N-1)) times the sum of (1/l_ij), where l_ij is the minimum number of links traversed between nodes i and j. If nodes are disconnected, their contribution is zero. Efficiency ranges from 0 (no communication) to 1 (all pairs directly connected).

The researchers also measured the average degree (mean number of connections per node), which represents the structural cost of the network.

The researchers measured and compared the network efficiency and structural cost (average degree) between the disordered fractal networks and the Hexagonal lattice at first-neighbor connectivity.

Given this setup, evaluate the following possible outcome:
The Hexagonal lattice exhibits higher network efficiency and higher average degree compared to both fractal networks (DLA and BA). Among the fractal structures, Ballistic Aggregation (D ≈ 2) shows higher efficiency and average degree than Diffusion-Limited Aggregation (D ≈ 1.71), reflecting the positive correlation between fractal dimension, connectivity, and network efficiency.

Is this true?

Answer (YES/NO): NO